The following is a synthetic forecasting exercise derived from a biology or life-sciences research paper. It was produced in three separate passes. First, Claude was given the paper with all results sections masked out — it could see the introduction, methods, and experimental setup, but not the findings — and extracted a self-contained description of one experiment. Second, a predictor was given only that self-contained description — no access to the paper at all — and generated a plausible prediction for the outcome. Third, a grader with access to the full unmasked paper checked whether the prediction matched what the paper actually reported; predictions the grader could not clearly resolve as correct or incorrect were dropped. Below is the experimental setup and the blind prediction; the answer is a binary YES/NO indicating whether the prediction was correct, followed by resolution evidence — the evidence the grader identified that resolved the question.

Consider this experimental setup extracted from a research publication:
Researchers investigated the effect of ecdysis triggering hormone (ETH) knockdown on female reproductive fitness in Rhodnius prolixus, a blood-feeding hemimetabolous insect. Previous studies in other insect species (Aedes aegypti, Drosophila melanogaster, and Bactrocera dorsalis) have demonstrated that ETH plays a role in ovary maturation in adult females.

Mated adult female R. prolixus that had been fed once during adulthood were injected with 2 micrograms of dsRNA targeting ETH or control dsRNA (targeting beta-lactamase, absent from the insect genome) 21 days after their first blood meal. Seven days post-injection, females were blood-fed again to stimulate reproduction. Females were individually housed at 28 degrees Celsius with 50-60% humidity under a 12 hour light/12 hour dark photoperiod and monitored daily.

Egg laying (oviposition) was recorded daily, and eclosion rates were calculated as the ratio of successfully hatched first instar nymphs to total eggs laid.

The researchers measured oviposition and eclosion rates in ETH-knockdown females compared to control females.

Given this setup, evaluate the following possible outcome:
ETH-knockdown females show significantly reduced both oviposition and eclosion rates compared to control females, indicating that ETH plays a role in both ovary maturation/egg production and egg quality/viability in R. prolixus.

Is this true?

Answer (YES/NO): NO